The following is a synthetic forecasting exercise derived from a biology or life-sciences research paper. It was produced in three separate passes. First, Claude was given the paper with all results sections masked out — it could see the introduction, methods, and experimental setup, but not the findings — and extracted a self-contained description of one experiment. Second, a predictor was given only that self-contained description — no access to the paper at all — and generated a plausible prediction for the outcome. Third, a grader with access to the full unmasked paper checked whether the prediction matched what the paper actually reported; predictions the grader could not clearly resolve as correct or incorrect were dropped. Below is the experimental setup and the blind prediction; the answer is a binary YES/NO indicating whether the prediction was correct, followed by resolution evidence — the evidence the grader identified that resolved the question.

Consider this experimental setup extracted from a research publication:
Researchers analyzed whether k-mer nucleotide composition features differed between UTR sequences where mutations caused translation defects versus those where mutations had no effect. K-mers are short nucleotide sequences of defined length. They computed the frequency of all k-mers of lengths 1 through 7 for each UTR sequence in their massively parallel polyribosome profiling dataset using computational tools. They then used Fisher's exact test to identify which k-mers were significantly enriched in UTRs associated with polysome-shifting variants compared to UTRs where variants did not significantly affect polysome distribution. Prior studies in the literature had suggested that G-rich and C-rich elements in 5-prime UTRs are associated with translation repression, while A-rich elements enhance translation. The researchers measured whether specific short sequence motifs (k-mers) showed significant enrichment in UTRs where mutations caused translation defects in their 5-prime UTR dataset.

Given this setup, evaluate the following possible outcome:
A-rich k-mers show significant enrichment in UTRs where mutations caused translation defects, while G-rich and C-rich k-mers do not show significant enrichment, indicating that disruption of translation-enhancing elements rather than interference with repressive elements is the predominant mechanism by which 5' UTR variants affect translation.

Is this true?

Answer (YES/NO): NO